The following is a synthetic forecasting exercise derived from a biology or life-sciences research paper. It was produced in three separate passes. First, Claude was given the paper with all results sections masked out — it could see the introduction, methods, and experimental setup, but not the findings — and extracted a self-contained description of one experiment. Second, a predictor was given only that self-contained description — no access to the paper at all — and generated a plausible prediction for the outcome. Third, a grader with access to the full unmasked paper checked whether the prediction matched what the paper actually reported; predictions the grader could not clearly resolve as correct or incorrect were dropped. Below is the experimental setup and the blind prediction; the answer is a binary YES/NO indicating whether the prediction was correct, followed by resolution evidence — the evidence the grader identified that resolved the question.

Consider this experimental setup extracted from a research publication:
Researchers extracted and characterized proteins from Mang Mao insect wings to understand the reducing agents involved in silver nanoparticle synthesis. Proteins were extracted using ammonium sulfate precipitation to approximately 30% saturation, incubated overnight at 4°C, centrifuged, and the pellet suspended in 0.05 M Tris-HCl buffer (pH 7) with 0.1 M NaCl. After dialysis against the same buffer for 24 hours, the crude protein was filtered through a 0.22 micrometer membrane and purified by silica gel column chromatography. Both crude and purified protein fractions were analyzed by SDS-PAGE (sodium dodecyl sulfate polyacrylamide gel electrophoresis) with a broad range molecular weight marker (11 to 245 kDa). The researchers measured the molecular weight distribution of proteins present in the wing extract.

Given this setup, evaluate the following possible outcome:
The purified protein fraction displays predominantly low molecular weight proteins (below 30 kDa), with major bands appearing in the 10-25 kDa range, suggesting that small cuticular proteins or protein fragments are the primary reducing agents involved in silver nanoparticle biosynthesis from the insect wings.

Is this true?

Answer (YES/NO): NO